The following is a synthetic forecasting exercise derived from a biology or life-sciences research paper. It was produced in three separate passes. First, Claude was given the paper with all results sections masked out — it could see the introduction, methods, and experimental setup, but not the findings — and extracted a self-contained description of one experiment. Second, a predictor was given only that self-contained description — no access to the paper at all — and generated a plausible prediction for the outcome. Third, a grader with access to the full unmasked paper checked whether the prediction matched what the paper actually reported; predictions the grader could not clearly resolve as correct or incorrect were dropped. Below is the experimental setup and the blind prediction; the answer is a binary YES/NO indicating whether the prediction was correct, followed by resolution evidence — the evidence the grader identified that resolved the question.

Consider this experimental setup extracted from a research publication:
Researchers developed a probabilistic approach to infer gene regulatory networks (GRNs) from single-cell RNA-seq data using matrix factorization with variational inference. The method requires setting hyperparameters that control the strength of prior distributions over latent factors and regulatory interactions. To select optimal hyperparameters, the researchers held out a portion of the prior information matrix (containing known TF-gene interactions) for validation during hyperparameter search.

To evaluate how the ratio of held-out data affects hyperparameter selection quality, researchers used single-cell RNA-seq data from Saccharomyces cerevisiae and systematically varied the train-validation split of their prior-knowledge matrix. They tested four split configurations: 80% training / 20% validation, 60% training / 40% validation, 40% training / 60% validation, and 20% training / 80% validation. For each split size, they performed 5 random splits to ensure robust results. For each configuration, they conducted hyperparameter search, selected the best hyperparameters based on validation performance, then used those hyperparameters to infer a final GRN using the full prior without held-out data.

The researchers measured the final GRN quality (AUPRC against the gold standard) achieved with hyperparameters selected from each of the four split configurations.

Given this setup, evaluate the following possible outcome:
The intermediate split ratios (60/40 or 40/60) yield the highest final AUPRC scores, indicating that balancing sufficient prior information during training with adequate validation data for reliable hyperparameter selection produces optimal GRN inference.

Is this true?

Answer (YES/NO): NO